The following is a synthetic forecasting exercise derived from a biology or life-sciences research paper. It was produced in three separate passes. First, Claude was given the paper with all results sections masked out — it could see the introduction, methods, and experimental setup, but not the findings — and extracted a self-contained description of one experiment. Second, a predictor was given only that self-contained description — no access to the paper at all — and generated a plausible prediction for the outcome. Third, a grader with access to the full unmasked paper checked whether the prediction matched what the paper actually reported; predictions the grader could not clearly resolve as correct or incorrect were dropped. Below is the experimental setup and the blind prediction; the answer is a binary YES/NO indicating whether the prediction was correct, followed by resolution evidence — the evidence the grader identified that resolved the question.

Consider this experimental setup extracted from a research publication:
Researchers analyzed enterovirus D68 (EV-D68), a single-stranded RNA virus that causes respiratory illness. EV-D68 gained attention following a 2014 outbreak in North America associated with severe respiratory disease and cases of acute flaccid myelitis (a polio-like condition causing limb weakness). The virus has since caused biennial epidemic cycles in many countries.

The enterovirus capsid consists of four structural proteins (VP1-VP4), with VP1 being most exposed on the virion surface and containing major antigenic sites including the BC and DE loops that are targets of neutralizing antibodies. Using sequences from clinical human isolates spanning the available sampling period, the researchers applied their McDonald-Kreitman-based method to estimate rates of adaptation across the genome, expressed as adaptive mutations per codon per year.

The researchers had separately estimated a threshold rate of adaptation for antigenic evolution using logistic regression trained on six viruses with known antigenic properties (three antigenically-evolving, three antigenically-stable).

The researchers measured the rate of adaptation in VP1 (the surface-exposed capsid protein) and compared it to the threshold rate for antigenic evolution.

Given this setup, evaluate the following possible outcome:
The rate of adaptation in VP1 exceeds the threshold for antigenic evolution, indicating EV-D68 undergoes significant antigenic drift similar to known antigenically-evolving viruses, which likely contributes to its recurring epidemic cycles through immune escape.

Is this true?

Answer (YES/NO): YES